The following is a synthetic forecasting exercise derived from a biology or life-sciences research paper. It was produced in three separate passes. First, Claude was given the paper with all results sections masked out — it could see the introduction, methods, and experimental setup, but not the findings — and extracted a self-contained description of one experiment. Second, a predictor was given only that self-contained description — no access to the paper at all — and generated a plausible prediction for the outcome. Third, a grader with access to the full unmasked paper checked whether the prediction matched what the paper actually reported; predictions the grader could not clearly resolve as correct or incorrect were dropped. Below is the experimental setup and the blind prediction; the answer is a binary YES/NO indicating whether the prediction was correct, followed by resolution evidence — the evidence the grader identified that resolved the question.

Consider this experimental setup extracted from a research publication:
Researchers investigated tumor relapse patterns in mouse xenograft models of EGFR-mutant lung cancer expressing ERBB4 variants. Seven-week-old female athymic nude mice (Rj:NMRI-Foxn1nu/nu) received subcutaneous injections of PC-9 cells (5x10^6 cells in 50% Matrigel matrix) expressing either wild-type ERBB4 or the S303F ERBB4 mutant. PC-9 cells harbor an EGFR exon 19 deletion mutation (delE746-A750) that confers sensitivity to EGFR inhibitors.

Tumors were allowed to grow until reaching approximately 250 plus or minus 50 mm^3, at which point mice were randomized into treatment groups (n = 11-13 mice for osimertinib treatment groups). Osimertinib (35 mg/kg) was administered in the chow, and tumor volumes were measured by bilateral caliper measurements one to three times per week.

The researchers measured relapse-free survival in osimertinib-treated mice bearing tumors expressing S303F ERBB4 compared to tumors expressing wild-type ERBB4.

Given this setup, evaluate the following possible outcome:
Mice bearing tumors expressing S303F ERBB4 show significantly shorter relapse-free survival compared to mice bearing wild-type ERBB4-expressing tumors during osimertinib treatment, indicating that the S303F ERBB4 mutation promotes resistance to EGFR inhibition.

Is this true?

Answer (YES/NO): NO